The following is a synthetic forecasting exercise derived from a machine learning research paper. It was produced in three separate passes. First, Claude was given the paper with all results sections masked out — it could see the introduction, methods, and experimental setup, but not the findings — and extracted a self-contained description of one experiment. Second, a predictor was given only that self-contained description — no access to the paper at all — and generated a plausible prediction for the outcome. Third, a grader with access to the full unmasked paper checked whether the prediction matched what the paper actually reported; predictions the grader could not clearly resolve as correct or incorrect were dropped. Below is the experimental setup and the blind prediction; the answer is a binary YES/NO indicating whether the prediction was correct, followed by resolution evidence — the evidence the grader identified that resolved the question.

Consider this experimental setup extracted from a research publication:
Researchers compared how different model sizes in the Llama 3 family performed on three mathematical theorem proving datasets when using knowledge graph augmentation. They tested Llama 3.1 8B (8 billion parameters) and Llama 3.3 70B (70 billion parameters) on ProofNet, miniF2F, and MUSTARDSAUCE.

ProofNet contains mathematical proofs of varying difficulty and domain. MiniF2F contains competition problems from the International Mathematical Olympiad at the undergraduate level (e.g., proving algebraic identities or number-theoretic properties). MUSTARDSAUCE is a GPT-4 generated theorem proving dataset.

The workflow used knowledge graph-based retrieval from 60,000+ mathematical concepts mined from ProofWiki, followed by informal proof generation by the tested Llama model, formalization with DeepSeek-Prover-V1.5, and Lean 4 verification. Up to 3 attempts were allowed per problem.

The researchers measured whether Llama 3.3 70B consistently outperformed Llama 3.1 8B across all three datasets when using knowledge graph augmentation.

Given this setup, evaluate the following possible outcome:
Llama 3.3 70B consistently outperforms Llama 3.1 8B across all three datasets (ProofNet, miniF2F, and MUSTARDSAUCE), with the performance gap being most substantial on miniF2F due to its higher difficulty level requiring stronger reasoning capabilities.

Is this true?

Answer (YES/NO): NO